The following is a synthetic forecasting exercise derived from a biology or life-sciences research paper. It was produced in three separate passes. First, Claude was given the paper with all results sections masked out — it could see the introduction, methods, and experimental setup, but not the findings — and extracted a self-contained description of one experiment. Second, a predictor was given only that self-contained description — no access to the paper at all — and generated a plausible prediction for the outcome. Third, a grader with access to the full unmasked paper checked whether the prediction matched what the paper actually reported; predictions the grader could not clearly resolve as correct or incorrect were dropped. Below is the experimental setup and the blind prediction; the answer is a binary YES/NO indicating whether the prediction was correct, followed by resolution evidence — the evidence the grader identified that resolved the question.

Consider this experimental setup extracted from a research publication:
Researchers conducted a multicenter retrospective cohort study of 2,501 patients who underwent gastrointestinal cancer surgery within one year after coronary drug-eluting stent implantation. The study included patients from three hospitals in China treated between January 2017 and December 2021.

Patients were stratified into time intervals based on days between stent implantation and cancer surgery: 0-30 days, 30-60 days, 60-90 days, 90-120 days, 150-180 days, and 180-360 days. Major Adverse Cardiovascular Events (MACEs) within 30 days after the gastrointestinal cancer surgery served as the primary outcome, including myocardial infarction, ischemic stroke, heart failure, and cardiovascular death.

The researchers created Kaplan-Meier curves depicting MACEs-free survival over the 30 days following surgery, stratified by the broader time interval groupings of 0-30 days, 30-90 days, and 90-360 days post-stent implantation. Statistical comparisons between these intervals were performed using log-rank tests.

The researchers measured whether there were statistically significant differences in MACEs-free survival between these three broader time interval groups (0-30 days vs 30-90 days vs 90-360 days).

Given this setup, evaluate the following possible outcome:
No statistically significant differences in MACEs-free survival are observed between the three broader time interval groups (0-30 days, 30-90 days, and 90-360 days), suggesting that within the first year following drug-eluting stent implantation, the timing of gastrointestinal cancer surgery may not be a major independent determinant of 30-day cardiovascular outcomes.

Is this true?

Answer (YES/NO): NO